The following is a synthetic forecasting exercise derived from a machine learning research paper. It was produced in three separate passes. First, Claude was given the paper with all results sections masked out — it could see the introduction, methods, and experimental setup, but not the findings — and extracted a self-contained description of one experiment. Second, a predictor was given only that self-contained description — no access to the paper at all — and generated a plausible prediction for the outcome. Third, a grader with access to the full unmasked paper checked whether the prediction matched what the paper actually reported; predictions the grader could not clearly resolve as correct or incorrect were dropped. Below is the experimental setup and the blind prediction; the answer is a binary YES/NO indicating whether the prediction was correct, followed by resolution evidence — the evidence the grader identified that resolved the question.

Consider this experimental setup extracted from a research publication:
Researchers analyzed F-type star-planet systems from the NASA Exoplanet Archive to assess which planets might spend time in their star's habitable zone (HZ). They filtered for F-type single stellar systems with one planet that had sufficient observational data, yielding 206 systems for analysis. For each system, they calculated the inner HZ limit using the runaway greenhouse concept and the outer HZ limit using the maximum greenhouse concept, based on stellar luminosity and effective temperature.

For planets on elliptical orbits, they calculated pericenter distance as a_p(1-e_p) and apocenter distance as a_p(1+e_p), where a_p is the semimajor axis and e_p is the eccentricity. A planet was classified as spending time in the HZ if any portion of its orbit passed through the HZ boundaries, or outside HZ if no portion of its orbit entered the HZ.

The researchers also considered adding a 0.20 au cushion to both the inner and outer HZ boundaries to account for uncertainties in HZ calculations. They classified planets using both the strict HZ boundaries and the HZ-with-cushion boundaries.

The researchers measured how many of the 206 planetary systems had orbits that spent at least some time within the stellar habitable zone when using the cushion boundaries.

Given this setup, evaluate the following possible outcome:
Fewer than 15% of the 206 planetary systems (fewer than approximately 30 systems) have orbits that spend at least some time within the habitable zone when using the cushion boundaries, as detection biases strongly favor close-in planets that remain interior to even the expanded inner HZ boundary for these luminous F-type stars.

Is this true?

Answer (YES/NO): YES